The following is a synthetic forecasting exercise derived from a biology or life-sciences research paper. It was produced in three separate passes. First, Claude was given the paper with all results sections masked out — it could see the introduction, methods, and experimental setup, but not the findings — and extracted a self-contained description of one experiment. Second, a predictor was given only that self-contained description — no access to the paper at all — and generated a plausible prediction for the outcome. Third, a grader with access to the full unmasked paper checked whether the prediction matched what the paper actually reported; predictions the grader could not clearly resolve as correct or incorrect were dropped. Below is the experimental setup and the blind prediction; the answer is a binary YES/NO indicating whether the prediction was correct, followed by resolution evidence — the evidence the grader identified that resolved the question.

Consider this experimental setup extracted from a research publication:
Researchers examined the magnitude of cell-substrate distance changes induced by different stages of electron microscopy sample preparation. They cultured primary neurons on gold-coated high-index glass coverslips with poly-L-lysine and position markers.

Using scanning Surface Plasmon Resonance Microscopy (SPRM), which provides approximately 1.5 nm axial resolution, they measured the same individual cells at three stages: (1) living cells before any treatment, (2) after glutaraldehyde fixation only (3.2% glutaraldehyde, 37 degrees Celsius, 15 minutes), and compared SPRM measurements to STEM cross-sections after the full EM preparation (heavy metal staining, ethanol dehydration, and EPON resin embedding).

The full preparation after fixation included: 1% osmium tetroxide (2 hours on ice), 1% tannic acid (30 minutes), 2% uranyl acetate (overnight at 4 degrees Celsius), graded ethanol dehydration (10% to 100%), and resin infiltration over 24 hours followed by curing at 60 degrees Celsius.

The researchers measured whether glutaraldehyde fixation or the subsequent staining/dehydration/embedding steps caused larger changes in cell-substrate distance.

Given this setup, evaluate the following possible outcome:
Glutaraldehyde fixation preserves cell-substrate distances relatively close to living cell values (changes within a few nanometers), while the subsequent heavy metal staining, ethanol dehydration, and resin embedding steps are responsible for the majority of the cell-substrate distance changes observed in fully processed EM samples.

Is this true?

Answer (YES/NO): YES